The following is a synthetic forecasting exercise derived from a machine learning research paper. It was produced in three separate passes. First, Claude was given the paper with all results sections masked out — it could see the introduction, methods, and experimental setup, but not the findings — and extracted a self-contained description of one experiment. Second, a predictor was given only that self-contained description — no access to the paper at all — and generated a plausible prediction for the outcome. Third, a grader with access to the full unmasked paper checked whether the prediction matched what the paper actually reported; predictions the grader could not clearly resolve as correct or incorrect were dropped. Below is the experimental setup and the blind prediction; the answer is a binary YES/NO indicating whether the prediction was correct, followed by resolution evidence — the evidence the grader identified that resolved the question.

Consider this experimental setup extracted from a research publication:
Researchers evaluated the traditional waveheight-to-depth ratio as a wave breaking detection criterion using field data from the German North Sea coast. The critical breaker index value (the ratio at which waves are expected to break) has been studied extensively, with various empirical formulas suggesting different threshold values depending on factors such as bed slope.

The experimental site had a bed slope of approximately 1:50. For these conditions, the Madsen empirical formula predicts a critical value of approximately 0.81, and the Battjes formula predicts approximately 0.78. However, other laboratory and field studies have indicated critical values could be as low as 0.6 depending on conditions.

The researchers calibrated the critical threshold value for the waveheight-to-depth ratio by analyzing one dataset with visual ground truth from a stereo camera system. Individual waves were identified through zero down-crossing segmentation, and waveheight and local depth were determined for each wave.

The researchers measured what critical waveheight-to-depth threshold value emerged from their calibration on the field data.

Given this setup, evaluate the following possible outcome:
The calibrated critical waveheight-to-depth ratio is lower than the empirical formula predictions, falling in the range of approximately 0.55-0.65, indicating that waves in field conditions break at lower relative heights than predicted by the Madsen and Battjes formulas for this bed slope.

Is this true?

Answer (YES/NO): YES